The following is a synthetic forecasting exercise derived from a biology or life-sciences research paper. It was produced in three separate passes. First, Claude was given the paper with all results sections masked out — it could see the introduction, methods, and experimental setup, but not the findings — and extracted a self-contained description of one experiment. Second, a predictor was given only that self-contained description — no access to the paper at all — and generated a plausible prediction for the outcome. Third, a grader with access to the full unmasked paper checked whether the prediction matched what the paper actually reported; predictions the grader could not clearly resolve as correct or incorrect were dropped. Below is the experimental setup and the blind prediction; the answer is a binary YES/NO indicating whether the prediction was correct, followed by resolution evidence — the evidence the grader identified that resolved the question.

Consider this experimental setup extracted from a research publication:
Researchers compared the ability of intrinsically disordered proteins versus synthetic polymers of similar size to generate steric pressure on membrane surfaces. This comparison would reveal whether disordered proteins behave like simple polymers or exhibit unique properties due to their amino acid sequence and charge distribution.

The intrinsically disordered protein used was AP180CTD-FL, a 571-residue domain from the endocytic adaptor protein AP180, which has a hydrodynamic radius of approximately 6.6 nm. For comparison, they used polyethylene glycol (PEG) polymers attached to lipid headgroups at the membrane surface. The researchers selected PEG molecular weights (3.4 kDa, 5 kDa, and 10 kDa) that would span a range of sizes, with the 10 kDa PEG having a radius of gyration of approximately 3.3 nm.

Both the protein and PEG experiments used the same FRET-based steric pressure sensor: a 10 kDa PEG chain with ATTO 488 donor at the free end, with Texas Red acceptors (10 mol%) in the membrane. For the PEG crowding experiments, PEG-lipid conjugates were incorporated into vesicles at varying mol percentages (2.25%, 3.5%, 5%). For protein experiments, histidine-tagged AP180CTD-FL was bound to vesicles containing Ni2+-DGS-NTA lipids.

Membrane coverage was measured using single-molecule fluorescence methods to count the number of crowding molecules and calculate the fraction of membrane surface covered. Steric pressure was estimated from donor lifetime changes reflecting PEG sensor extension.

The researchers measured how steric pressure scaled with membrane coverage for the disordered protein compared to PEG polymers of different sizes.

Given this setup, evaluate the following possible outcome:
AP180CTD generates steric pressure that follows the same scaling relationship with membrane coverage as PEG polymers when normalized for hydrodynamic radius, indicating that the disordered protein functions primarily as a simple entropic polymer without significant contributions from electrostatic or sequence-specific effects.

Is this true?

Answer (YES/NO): NO